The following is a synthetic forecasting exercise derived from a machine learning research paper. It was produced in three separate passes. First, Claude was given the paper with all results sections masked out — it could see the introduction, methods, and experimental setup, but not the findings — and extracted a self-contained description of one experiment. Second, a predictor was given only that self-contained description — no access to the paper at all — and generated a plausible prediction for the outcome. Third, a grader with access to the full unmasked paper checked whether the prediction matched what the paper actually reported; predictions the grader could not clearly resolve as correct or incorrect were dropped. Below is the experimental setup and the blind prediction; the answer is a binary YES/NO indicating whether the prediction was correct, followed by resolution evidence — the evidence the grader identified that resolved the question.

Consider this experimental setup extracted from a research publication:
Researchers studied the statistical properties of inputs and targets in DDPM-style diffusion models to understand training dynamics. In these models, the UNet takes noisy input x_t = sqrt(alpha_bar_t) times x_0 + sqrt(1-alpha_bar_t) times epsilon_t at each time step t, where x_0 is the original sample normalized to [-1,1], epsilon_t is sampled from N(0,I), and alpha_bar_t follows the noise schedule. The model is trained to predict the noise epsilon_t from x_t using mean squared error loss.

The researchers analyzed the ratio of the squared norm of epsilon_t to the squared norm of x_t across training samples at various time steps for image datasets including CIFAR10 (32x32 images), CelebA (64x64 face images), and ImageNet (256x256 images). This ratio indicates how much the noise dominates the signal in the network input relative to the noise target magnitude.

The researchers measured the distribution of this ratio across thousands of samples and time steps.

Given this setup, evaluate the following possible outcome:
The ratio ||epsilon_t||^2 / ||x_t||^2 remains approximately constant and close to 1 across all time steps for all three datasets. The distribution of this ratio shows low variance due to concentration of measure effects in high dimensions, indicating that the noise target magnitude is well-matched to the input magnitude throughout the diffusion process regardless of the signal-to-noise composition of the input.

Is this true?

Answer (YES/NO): NO